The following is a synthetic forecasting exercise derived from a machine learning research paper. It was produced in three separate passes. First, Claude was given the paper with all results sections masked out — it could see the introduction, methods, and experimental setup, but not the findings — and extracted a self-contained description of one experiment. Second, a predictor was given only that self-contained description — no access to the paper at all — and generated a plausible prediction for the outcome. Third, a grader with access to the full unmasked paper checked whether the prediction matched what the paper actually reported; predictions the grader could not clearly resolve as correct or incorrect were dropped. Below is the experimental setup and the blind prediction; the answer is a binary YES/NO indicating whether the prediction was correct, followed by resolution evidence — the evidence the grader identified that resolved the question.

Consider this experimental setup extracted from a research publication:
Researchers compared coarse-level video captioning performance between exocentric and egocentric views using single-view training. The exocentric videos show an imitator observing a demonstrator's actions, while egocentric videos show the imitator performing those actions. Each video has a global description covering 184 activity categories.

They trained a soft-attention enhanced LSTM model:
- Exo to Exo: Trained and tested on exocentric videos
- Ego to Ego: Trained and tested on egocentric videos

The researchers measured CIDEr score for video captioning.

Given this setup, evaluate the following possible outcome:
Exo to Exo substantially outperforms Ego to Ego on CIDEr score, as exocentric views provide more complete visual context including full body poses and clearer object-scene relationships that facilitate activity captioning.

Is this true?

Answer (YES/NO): NO